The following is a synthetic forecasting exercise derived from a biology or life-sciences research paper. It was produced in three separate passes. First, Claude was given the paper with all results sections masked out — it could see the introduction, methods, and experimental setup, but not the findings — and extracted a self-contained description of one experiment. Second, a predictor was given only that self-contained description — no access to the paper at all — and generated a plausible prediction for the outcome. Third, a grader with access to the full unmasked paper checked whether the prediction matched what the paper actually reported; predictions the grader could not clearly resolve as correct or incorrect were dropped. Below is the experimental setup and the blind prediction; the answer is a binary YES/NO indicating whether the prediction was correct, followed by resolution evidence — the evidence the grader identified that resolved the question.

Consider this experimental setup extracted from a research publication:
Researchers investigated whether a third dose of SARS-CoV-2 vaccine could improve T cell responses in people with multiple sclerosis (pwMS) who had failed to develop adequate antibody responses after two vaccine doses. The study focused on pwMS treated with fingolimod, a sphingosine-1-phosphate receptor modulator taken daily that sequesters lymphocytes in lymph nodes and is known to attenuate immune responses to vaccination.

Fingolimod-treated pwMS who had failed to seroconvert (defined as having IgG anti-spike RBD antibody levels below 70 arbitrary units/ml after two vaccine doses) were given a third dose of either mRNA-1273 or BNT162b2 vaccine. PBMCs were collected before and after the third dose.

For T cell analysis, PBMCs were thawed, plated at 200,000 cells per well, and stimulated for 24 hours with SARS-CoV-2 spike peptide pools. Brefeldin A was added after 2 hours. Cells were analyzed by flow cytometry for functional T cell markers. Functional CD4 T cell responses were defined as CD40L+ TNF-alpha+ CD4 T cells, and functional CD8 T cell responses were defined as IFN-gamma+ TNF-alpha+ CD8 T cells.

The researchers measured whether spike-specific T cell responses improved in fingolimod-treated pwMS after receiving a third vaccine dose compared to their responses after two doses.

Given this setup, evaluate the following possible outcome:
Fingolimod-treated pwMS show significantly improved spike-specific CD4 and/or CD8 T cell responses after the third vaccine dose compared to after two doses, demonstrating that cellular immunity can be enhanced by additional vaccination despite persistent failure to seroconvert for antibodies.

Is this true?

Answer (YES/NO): NO